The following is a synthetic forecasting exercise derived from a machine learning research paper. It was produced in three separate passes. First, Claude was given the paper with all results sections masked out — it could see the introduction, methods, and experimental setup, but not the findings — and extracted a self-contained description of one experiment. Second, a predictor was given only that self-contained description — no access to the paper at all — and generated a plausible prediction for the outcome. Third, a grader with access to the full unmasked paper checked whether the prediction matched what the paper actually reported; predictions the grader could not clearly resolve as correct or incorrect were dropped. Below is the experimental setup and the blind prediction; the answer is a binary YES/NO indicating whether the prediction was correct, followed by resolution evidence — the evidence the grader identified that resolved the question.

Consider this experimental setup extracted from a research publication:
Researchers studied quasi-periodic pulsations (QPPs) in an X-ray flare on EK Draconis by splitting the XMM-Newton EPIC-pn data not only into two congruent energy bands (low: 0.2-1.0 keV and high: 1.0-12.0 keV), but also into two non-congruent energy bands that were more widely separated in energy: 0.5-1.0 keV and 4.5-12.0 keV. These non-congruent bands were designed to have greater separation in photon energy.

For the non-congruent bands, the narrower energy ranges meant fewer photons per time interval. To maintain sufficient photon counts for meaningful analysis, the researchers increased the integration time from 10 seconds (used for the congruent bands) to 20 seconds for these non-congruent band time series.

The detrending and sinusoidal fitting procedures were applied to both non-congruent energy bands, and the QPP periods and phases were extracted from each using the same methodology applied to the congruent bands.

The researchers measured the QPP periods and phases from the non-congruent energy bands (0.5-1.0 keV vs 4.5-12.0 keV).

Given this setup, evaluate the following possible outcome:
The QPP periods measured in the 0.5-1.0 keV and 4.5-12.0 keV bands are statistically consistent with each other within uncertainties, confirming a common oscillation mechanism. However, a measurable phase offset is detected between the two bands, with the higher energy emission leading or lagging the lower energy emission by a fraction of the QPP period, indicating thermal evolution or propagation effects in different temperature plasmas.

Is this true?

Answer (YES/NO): NO